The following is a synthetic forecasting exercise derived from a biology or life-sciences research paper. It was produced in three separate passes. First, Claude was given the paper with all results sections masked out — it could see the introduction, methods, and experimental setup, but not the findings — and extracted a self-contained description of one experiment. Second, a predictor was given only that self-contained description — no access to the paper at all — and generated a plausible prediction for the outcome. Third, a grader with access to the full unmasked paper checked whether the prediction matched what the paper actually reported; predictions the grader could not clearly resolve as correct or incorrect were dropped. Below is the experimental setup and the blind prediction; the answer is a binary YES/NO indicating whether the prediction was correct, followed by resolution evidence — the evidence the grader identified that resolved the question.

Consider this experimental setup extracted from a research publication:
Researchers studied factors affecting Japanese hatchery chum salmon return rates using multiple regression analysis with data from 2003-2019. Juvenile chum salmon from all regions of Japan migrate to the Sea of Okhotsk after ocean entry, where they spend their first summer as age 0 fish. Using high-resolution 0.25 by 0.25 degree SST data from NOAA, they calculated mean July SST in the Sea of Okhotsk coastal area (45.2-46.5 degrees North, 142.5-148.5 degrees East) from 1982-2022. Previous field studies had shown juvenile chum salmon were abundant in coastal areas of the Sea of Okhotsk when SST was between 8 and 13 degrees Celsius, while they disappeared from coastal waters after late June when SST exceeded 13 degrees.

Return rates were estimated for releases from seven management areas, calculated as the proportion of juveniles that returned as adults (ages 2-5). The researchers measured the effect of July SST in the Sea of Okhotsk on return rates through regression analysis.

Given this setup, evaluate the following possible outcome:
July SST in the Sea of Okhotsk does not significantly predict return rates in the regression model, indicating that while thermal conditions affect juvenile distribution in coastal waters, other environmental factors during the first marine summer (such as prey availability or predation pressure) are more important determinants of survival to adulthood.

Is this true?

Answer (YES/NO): NO